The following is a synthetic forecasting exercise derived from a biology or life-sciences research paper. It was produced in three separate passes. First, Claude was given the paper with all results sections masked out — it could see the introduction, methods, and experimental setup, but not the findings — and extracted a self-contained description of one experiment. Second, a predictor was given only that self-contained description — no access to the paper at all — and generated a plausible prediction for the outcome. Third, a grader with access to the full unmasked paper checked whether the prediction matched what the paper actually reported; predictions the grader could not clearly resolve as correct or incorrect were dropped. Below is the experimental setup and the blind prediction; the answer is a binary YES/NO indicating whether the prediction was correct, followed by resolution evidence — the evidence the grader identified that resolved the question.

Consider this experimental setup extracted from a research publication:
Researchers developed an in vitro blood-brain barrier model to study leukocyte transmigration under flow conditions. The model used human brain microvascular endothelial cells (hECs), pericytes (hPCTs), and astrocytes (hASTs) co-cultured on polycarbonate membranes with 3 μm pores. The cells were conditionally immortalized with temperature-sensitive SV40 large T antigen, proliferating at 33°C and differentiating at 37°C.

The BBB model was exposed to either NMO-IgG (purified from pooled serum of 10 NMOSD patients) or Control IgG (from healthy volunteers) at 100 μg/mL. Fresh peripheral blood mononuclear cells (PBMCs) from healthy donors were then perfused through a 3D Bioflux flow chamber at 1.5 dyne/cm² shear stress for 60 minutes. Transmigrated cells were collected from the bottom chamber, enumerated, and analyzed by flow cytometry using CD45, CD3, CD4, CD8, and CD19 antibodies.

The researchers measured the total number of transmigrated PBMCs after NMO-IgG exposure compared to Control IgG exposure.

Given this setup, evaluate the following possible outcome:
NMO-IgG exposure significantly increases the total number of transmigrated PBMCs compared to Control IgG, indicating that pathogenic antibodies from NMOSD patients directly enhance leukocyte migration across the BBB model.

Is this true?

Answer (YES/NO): YES